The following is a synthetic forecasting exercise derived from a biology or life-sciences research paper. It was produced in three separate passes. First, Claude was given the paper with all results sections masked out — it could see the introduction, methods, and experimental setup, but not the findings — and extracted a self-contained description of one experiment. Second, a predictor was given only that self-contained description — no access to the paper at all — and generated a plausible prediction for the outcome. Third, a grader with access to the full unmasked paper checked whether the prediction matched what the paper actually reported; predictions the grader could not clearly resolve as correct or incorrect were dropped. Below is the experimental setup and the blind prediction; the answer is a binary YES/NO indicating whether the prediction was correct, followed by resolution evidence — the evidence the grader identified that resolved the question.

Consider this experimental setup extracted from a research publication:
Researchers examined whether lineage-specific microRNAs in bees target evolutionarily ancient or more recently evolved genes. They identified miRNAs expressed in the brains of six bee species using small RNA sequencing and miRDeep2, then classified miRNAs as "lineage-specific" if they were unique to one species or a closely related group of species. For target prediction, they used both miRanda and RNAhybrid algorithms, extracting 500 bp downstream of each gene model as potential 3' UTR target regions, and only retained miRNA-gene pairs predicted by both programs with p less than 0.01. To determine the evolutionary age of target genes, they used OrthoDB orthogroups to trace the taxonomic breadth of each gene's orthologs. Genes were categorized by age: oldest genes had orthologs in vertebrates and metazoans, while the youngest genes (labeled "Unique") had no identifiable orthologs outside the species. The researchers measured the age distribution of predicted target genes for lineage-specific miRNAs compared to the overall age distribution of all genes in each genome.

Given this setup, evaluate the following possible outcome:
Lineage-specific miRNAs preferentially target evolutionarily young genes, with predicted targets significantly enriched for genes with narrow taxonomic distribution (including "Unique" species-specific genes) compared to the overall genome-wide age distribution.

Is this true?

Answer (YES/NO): YES